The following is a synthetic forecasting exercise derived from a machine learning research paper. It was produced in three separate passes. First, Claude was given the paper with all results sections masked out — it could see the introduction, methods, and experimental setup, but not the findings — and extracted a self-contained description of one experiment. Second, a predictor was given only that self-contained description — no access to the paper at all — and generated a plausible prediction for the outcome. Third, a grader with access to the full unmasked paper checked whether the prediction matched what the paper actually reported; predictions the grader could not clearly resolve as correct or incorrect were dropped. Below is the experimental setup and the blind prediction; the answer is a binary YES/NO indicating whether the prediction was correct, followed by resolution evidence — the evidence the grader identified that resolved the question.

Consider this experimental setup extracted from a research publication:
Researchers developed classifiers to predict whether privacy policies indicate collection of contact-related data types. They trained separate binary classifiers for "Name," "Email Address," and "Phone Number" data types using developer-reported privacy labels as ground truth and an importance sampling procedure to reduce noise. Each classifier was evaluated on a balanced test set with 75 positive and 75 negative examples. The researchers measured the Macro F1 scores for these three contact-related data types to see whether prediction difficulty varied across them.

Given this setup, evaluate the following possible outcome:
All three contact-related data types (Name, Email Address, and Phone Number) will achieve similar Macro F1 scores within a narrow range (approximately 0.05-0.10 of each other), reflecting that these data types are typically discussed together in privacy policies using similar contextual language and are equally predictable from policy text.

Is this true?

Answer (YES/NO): NO